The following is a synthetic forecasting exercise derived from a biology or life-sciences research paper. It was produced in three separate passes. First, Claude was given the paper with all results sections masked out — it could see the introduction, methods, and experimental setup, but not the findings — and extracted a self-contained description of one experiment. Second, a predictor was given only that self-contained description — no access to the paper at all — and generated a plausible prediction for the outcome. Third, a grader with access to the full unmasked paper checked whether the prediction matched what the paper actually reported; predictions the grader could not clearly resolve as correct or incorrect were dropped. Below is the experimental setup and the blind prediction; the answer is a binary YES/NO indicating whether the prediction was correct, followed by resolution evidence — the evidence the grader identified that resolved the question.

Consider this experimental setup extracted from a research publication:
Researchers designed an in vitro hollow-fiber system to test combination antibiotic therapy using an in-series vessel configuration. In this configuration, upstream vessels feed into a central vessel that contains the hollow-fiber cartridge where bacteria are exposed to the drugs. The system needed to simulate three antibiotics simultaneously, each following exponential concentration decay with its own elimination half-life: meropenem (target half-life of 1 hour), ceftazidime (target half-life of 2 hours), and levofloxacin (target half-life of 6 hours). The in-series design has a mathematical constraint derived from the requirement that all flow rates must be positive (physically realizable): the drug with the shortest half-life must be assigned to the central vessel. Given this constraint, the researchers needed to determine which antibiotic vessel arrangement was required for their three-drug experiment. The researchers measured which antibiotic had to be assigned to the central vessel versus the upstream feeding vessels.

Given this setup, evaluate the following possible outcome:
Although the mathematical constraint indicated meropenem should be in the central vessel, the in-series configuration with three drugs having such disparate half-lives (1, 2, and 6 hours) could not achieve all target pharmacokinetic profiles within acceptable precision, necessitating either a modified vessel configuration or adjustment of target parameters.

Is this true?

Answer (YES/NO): NO